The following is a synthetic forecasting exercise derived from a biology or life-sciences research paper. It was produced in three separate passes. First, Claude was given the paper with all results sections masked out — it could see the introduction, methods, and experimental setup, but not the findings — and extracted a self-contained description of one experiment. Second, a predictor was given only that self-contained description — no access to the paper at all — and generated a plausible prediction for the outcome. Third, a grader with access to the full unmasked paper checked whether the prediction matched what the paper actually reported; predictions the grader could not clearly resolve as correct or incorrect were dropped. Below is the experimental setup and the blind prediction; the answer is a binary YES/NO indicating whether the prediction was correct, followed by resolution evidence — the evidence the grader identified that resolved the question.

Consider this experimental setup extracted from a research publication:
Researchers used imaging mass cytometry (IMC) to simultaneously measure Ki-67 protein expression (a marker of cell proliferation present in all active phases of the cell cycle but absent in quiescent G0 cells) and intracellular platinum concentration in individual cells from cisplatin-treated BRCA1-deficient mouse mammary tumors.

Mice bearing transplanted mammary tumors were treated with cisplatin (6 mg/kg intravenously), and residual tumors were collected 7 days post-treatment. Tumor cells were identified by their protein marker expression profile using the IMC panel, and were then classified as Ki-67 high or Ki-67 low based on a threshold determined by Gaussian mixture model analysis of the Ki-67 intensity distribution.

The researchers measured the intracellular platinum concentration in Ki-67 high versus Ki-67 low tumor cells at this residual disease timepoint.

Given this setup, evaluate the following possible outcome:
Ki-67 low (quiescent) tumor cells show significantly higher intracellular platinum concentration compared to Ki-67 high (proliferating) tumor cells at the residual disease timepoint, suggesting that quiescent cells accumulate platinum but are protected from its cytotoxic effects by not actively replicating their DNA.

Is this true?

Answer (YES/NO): NO